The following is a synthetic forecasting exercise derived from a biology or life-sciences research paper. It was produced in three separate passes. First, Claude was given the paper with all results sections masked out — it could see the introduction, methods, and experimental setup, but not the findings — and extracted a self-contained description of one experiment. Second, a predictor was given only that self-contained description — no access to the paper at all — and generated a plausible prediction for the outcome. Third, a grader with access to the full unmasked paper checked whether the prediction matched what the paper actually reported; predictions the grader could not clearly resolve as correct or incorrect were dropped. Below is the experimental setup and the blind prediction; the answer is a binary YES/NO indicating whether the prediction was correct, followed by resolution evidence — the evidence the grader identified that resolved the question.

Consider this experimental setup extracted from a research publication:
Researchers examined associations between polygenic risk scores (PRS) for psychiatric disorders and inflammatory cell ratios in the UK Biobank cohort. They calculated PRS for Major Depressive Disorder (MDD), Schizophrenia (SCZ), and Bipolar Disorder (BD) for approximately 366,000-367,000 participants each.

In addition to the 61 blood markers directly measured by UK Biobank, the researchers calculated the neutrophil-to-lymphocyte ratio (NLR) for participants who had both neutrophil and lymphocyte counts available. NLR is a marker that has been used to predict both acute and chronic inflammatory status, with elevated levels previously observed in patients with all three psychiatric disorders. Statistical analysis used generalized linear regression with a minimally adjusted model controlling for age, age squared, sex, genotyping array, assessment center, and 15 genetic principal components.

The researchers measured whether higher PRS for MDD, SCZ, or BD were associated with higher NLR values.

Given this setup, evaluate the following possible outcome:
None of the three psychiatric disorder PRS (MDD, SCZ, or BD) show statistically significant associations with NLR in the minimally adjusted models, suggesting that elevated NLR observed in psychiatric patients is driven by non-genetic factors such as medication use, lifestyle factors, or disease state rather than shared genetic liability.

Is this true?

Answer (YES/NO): NO